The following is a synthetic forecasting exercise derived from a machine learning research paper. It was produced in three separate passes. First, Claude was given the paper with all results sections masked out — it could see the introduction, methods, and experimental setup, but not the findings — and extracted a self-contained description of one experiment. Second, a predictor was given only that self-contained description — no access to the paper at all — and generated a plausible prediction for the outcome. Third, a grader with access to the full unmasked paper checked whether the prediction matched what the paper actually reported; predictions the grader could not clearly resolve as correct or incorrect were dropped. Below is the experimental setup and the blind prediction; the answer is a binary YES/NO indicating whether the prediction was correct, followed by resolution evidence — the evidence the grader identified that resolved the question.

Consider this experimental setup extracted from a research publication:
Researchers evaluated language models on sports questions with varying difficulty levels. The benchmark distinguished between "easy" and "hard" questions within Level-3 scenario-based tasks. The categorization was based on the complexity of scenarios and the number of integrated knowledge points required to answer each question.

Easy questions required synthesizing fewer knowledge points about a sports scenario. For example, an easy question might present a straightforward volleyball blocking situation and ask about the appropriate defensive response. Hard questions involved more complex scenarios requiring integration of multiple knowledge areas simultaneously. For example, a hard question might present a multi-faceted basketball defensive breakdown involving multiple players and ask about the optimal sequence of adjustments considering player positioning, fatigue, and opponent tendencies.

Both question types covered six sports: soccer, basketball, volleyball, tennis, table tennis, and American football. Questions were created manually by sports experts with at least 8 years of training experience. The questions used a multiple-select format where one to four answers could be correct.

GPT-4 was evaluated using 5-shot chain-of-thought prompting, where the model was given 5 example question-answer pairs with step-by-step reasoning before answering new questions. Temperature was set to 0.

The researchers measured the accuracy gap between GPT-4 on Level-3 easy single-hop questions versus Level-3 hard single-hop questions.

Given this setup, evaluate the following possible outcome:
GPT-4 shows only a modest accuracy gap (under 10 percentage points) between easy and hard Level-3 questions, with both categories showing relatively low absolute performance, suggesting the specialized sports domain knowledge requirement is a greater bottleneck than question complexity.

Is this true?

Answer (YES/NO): YES